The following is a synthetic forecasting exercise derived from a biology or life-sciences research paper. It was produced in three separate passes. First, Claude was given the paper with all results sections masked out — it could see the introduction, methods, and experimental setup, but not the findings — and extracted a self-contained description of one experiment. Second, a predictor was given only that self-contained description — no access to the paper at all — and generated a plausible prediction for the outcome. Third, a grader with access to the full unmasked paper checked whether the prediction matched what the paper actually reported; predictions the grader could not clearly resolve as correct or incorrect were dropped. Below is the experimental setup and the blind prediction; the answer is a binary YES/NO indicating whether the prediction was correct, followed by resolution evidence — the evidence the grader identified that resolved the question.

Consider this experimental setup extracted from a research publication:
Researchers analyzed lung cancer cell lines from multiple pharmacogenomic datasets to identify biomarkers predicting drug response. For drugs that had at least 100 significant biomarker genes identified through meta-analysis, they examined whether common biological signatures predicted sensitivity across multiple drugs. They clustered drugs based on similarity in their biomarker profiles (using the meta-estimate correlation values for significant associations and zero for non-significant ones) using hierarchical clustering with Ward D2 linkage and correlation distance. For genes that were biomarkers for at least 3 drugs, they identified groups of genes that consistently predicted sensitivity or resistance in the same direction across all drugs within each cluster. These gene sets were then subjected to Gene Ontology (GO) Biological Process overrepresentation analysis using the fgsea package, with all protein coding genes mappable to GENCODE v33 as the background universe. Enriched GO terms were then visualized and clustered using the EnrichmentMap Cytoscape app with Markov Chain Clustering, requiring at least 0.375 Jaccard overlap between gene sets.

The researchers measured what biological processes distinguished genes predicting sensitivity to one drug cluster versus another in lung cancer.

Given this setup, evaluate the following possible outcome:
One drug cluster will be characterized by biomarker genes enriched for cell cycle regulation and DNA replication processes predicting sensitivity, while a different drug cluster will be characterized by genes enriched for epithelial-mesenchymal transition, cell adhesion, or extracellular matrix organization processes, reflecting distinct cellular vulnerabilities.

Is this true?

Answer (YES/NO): NO